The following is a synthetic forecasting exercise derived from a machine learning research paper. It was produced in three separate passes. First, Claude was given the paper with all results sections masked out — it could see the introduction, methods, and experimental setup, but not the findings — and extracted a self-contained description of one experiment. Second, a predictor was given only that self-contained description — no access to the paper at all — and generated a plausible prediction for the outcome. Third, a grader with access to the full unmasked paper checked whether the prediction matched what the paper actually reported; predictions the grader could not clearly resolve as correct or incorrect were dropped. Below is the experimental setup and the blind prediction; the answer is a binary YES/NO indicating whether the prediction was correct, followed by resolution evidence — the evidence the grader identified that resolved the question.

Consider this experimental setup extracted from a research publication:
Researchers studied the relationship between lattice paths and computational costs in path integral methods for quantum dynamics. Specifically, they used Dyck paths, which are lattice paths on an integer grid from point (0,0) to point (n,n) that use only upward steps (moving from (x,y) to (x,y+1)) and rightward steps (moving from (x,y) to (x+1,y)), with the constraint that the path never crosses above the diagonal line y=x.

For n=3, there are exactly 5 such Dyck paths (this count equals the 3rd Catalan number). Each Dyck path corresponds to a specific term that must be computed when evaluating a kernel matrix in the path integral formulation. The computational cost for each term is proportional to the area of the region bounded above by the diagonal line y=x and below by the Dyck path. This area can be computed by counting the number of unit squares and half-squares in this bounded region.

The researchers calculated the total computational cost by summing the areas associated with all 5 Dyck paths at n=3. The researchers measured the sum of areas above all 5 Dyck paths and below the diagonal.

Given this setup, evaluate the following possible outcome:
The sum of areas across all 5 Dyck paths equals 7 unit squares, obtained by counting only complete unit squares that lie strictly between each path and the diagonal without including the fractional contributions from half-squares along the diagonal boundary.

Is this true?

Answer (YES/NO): NO